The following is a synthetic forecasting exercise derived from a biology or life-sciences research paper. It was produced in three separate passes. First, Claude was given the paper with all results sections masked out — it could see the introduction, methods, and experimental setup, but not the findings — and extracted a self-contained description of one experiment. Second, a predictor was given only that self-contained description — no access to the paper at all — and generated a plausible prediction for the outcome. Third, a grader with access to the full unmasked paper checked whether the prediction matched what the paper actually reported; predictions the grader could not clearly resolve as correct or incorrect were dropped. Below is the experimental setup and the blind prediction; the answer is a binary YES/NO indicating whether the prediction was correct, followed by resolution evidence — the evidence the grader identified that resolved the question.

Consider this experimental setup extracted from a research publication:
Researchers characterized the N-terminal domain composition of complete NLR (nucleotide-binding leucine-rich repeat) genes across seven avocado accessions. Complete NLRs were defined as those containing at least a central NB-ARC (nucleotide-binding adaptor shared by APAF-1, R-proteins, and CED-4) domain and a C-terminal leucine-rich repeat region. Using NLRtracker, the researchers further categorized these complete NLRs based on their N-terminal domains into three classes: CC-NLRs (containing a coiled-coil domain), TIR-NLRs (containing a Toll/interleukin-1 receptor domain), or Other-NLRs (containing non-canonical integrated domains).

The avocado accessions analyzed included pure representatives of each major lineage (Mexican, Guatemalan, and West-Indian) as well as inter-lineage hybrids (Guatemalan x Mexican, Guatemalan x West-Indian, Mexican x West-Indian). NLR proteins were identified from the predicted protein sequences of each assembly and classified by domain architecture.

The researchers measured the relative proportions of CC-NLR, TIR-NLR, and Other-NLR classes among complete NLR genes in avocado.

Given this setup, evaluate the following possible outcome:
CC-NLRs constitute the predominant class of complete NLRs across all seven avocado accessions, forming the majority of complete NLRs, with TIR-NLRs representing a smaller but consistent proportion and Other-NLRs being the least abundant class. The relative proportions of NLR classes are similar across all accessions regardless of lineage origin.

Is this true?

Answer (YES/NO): NO